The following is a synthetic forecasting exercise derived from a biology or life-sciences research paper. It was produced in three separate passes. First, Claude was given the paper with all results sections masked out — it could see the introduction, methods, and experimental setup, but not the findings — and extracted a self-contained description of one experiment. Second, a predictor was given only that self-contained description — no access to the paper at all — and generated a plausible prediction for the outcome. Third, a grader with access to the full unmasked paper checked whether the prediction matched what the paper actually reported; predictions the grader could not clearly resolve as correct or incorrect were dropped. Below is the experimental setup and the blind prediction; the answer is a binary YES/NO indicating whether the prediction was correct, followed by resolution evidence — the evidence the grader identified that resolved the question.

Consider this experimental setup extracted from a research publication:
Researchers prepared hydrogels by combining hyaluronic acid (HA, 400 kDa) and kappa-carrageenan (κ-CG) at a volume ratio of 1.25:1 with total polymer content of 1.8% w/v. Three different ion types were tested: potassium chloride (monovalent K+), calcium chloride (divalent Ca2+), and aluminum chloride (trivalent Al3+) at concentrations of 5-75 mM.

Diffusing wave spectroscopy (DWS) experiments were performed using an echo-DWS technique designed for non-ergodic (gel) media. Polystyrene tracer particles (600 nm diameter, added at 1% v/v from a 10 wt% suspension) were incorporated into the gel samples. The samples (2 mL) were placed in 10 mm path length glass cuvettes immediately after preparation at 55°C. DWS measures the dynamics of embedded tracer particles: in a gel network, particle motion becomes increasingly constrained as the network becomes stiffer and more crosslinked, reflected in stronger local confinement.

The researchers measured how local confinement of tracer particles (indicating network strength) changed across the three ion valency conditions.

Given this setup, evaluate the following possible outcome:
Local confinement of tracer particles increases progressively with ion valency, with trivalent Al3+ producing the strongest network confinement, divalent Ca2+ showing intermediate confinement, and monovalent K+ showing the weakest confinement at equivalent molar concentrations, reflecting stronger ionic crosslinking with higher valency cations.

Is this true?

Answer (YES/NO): NO